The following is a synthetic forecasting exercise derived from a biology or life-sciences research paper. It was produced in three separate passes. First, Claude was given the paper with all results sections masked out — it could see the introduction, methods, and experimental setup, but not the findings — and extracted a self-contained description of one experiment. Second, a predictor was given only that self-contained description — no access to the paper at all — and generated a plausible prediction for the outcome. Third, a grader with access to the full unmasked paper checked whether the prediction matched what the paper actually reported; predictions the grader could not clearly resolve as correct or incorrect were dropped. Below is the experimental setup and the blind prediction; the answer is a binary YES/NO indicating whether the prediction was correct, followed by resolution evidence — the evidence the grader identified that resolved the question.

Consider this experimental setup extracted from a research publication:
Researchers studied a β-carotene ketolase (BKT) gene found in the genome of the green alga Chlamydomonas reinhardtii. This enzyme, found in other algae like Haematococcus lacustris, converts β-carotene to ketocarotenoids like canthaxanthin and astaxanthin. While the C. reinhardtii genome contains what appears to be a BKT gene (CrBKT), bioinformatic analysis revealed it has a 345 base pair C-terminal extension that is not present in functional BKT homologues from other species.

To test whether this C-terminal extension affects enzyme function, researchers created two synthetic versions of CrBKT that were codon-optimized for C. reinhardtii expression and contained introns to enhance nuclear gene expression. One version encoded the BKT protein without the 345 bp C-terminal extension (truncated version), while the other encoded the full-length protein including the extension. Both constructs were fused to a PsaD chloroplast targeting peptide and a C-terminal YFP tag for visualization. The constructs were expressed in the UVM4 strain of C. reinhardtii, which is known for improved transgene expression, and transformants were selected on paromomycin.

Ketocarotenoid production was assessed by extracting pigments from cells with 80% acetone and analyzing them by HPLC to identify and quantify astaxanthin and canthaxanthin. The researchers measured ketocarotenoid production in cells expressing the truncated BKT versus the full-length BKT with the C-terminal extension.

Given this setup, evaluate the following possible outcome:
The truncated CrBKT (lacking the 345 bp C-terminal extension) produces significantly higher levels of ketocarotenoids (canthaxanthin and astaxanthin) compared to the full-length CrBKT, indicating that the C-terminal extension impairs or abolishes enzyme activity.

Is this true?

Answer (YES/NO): YES